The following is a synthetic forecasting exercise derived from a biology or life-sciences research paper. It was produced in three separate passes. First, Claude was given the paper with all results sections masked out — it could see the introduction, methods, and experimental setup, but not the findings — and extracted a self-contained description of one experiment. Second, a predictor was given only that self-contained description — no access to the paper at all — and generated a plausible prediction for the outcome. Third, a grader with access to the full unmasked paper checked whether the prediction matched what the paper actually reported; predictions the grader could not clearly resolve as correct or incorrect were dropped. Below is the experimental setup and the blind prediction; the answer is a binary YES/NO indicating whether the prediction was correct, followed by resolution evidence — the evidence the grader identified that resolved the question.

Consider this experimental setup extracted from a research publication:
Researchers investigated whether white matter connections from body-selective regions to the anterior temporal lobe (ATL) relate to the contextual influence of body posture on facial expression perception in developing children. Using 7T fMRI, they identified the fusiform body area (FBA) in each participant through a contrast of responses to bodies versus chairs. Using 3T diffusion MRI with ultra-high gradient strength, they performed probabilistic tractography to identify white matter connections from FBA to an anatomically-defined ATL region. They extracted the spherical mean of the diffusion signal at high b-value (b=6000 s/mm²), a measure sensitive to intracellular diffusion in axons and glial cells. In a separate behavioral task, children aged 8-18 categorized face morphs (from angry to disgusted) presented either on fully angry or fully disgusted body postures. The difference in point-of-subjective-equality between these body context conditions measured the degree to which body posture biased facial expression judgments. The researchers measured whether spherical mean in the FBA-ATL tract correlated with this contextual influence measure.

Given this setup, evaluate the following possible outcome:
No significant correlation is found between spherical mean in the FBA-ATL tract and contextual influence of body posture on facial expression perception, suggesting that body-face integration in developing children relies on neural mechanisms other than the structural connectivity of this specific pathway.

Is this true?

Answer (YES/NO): YES